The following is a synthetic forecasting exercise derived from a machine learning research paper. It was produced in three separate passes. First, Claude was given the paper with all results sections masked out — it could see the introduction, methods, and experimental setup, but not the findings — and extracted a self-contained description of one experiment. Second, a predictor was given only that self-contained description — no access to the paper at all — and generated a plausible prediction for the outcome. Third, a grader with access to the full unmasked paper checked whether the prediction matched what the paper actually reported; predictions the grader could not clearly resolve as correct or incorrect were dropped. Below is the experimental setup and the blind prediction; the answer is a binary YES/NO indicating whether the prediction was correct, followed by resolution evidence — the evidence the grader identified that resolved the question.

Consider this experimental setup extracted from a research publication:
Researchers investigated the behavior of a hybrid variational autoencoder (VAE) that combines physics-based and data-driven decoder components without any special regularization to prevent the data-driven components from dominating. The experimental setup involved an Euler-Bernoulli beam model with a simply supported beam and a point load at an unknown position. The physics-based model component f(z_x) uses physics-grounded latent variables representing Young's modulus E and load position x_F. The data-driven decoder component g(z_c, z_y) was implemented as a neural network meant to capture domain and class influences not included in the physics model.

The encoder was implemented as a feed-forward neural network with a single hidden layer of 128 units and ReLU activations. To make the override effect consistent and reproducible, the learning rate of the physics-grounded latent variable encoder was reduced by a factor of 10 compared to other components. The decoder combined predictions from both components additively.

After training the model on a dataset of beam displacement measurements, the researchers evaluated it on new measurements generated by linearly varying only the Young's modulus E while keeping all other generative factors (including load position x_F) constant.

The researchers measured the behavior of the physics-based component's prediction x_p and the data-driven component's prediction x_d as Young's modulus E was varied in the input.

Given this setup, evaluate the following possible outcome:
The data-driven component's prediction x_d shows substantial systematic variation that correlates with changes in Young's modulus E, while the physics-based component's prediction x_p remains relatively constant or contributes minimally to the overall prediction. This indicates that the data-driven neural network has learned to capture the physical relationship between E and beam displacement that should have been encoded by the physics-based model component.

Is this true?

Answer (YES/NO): NO